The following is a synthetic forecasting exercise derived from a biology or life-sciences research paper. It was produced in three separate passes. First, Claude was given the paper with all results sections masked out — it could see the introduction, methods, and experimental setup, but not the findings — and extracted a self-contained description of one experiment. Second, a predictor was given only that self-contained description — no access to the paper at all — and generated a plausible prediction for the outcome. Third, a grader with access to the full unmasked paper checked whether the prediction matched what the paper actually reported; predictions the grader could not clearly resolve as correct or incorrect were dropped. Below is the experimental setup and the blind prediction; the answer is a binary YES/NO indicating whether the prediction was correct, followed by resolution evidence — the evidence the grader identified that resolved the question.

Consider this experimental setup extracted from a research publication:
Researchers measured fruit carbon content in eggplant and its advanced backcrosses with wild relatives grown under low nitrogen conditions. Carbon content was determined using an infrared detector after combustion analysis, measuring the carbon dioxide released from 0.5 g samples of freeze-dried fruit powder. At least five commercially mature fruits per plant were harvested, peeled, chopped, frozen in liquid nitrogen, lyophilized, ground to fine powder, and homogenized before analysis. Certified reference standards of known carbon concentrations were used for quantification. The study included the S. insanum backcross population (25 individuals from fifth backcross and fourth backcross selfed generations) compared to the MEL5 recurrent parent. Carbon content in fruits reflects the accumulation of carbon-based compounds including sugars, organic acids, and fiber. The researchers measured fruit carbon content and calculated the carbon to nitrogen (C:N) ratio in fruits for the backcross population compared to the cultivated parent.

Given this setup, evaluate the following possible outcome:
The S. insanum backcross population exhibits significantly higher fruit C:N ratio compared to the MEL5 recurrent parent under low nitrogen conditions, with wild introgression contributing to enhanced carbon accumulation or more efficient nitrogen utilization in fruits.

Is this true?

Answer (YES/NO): NO